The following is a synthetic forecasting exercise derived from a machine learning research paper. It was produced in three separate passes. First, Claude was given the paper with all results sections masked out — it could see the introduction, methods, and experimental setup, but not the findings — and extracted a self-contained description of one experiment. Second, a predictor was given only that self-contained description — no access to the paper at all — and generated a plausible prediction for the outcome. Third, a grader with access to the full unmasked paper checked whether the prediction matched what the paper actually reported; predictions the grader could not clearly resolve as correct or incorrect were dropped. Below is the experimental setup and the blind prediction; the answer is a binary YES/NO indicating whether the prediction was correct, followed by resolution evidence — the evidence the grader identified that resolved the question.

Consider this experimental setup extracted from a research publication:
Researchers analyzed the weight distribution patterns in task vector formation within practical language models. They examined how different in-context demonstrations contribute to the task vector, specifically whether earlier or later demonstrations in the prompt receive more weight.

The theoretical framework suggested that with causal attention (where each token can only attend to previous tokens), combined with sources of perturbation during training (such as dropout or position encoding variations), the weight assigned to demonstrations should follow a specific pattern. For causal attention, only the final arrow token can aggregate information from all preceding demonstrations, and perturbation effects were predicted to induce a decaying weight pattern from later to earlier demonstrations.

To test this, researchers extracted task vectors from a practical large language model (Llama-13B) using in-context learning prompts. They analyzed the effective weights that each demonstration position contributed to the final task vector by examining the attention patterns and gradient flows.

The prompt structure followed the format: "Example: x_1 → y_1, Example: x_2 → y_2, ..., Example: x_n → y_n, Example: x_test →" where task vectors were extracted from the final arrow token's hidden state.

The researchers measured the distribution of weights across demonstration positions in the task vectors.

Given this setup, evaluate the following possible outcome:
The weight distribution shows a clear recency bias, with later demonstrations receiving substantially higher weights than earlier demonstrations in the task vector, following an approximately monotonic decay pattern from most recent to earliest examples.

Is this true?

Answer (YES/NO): YES